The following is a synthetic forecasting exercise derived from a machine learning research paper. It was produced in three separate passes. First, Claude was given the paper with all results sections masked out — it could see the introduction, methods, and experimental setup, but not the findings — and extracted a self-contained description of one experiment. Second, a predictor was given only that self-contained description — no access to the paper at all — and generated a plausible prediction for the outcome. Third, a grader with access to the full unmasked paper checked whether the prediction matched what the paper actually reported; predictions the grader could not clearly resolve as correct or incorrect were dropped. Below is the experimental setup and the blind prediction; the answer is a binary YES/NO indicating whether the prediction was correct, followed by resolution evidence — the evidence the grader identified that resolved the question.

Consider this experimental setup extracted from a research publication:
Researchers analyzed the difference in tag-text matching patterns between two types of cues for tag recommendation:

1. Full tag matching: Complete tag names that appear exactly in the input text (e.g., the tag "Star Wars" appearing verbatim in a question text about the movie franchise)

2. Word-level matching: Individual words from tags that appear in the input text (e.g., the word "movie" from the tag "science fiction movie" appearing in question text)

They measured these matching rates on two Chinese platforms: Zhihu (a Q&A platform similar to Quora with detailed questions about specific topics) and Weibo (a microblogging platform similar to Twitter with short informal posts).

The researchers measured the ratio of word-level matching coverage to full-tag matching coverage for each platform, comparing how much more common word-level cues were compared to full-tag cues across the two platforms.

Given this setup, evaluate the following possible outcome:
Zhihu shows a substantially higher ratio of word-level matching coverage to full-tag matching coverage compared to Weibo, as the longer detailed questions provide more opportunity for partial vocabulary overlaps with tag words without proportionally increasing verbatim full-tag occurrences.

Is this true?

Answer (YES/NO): NO